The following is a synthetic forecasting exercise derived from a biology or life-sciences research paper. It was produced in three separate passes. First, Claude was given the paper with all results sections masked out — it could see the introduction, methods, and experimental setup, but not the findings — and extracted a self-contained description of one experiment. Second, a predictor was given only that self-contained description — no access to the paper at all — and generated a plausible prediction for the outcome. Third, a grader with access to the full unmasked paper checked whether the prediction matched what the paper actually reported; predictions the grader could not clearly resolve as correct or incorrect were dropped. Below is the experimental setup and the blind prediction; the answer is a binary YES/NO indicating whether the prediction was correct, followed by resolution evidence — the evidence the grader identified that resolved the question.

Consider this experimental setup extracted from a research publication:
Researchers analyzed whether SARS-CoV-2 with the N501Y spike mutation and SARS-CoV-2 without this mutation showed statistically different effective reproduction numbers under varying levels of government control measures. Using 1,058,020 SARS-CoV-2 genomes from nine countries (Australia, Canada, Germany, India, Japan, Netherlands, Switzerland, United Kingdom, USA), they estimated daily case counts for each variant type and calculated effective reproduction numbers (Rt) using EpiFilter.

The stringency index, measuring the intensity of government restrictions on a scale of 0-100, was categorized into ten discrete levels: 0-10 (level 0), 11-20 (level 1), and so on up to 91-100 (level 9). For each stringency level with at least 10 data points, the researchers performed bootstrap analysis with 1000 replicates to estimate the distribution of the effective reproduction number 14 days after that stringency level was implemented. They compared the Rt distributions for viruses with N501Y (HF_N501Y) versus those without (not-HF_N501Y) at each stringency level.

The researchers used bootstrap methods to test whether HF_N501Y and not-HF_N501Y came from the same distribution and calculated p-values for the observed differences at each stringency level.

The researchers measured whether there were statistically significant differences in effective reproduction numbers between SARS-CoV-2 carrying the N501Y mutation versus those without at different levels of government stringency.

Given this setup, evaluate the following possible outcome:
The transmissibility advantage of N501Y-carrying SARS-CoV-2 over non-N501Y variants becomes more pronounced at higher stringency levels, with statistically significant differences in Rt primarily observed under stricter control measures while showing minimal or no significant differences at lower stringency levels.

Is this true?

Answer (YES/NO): NO